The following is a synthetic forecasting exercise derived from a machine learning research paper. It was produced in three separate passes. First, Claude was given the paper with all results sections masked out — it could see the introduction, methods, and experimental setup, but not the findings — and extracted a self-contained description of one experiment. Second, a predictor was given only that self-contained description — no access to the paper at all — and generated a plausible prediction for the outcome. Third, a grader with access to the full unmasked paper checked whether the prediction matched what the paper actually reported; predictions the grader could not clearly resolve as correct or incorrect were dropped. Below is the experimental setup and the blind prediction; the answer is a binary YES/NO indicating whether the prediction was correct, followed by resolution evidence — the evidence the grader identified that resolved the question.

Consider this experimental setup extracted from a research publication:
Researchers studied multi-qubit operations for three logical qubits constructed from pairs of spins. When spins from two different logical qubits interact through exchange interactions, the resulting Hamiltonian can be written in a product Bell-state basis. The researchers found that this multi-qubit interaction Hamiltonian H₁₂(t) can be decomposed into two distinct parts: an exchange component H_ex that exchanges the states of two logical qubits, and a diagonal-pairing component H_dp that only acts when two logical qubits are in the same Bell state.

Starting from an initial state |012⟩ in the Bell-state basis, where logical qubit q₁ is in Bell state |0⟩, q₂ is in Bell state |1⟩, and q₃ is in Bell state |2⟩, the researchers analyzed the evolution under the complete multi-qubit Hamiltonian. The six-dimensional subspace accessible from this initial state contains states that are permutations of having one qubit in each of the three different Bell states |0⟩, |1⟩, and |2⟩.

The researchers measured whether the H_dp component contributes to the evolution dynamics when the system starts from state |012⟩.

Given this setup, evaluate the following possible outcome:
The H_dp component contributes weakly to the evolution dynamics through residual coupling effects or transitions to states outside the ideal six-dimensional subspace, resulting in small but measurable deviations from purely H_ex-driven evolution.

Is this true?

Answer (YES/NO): NO